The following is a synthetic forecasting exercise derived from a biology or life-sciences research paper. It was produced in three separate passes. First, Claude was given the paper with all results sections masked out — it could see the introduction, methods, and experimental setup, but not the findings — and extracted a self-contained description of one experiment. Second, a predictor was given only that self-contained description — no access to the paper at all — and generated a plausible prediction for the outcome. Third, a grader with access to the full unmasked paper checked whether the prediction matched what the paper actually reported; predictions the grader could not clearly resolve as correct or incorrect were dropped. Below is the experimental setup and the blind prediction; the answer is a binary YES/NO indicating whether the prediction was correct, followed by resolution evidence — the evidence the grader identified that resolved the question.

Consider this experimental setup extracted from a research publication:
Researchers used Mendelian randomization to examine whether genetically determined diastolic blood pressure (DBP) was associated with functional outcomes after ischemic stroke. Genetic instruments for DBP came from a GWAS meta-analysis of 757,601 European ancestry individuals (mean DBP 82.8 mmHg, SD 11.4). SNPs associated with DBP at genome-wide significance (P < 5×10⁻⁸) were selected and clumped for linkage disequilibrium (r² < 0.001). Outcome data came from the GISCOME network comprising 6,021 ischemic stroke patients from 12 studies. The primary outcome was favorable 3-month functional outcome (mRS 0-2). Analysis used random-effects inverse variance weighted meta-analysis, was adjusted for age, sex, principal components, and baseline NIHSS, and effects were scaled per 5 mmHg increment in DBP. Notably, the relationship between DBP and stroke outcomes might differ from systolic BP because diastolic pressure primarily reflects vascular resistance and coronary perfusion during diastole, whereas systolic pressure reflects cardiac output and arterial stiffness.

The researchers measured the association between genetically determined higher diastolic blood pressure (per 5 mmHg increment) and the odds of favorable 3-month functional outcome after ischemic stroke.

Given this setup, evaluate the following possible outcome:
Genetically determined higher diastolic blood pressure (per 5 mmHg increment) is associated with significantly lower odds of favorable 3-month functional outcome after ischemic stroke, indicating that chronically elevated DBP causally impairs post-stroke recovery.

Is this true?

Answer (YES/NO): NO